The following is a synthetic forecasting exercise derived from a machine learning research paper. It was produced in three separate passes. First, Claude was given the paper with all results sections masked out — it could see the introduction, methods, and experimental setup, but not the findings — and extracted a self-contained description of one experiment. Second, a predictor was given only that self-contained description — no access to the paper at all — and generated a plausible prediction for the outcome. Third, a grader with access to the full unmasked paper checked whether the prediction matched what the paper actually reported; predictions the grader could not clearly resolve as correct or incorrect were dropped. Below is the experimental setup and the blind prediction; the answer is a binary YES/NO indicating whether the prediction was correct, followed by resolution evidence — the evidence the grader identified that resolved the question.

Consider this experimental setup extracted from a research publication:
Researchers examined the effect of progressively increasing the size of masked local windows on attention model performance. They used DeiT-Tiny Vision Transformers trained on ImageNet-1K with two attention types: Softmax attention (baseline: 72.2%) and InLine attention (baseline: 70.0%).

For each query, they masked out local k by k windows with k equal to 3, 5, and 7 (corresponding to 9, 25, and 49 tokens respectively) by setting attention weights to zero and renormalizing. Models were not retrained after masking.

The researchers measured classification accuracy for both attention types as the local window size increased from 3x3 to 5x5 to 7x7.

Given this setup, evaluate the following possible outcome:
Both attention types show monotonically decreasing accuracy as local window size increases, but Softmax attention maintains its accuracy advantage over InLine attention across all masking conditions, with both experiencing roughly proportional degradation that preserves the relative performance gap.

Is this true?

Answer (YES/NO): NO